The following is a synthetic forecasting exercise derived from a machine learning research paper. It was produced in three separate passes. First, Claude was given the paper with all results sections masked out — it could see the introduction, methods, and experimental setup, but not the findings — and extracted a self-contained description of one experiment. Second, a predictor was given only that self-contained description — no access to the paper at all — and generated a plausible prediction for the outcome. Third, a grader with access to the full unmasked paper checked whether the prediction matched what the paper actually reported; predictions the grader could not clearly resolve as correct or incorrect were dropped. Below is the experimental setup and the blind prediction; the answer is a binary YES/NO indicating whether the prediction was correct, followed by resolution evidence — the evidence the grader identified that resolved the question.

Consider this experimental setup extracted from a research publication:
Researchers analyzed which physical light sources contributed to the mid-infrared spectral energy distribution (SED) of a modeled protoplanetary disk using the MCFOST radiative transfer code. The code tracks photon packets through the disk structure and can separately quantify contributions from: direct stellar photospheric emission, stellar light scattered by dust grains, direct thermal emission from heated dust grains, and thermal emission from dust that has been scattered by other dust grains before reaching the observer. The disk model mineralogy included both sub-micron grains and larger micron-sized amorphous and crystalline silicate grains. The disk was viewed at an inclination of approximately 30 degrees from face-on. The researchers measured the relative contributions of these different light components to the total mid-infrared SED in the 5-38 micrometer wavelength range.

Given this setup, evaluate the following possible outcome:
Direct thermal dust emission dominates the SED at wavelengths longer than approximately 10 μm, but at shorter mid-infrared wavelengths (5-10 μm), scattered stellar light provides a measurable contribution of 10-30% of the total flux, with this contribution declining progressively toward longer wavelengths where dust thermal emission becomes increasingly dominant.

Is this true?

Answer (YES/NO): NO